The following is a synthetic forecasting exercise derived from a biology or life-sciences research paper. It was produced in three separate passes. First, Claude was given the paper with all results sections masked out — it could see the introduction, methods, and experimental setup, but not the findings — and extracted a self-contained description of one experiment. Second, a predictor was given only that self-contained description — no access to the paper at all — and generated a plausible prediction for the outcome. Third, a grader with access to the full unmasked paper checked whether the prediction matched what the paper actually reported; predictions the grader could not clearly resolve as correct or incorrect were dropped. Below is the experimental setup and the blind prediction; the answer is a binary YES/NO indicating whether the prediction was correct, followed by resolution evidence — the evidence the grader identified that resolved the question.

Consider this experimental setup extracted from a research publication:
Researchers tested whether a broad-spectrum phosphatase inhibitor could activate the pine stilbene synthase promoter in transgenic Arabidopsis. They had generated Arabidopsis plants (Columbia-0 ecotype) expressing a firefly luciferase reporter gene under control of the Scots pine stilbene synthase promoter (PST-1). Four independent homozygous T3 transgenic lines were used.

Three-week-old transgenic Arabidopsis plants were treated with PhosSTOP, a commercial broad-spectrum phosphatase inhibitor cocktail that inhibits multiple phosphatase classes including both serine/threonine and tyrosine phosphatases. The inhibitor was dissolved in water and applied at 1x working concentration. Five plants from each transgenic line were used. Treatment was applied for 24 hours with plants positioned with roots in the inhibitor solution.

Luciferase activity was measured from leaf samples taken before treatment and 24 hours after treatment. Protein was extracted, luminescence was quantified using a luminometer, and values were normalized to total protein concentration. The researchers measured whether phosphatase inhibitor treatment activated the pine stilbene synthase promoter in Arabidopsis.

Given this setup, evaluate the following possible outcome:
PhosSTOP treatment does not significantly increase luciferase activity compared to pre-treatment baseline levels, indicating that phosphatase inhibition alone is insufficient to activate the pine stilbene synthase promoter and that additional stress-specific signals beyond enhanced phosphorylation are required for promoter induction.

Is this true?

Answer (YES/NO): NO